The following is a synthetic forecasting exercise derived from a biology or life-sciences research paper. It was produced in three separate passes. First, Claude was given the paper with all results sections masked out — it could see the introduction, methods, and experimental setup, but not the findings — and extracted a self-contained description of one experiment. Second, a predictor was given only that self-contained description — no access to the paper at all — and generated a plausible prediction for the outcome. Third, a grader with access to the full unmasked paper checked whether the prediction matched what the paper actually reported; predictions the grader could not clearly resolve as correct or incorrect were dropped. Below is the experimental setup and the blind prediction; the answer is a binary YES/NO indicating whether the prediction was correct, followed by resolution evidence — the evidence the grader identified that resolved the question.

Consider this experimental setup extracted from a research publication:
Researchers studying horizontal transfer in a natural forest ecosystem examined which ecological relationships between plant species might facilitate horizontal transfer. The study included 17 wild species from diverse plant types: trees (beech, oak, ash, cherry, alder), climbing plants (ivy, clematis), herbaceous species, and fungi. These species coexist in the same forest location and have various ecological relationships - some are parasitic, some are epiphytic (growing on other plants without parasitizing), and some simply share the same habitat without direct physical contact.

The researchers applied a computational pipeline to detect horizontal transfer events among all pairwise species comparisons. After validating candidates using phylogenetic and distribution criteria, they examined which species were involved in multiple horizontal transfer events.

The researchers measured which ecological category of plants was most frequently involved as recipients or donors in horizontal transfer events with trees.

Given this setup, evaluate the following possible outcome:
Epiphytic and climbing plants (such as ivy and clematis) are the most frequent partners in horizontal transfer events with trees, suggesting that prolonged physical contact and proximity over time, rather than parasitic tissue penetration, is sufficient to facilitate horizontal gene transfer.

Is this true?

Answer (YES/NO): YES